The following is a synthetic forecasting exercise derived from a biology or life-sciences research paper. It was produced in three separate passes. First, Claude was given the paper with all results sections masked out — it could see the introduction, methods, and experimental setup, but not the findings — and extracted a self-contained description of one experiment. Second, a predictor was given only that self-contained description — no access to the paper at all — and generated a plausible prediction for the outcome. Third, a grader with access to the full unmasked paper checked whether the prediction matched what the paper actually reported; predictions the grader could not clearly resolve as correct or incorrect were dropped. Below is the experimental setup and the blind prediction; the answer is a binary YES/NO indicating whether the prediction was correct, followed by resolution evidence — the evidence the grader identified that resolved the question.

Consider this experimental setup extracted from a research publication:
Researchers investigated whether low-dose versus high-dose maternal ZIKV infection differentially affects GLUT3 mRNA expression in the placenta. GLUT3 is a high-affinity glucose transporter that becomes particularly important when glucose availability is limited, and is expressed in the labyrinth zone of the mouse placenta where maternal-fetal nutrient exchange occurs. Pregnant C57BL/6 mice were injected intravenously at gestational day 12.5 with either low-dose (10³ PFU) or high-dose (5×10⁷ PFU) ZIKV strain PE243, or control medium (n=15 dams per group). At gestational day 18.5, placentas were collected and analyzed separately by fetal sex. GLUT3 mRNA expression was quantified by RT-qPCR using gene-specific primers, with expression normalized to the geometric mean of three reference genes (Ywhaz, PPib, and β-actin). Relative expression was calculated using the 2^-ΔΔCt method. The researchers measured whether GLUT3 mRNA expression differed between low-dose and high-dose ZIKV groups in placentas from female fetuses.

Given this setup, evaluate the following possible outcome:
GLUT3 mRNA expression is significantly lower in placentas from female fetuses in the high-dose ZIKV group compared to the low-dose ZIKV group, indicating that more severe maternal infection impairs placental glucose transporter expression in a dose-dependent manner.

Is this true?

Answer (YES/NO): NO